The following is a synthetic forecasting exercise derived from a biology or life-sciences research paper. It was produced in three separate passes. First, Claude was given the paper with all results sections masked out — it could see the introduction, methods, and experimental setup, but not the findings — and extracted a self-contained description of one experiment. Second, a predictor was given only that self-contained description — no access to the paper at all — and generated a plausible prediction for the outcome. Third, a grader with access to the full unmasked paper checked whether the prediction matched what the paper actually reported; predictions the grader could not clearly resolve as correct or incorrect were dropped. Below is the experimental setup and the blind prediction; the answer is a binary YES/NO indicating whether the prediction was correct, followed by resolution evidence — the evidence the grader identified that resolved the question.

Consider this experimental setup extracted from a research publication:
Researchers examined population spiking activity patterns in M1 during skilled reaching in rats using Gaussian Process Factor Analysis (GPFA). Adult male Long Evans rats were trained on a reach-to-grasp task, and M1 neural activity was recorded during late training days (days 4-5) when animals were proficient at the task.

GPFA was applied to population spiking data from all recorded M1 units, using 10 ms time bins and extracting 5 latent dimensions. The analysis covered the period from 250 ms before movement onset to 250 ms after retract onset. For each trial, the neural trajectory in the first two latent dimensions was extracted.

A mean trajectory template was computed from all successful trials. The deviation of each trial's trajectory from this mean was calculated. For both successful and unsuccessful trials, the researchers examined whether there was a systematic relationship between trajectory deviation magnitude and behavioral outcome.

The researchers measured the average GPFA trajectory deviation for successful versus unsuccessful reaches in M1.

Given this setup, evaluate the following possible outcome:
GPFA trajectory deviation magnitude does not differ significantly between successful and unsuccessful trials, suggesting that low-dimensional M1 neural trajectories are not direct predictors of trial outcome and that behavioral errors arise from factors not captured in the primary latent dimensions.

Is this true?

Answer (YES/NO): NO